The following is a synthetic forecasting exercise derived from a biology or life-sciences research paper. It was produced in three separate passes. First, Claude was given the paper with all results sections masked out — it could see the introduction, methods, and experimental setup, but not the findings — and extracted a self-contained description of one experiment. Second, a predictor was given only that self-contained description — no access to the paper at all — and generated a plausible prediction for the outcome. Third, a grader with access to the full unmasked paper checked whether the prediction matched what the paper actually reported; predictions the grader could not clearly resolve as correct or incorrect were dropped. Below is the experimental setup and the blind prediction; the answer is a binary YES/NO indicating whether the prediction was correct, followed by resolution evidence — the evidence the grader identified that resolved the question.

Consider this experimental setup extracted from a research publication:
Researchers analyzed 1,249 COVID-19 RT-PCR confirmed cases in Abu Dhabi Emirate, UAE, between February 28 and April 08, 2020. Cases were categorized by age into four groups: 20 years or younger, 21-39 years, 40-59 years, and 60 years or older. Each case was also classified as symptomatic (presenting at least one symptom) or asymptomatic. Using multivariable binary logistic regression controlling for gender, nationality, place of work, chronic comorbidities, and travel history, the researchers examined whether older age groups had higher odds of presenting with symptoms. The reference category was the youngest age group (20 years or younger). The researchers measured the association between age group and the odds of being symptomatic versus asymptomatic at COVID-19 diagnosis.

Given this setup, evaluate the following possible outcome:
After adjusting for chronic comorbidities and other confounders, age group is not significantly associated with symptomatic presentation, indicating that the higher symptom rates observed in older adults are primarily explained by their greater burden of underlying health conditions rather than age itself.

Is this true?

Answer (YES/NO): NO